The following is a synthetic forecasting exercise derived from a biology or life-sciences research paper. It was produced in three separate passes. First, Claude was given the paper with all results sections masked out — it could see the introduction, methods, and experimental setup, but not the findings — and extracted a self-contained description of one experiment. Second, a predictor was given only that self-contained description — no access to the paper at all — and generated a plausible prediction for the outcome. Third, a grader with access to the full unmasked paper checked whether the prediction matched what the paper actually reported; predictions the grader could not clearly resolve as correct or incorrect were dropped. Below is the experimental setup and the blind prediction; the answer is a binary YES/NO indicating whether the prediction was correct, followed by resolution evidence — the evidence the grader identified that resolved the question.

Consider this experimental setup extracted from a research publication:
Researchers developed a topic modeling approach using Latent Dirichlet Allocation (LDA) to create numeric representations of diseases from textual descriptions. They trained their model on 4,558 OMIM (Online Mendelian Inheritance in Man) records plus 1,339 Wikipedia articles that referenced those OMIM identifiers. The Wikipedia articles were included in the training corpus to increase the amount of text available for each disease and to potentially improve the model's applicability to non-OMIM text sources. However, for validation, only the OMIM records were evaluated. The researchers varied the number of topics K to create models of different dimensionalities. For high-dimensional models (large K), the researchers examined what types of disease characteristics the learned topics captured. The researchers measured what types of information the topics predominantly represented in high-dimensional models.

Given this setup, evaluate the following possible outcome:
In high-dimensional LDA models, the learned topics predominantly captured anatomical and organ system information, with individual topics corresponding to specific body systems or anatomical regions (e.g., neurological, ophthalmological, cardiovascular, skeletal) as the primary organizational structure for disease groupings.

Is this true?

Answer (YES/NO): NO